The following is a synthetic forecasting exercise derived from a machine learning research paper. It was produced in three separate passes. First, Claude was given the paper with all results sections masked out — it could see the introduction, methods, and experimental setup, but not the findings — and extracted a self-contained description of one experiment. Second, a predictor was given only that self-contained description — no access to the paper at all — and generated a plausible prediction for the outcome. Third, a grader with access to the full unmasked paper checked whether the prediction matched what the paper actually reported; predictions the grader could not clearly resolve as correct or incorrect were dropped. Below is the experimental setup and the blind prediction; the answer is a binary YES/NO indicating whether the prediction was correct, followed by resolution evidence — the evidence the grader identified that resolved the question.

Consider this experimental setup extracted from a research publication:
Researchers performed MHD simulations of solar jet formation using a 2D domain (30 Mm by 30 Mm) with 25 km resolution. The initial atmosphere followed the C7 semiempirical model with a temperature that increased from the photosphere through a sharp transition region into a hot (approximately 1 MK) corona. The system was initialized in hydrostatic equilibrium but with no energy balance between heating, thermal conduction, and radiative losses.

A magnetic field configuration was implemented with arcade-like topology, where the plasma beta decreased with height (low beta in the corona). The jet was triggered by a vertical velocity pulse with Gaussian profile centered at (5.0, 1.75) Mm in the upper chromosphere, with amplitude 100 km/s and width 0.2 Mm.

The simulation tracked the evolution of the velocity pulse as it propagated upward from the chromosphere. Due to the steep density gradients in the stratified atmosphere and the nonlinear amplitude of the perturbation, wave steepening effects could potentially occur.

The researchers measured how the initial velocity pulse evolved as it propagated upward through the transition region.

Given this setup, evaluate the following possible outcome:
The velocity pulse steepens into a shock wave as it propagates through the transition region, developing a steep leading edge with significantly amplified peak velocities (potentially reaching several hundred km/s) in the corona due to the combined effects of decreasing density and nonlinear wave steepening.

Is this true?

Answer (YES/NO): NO